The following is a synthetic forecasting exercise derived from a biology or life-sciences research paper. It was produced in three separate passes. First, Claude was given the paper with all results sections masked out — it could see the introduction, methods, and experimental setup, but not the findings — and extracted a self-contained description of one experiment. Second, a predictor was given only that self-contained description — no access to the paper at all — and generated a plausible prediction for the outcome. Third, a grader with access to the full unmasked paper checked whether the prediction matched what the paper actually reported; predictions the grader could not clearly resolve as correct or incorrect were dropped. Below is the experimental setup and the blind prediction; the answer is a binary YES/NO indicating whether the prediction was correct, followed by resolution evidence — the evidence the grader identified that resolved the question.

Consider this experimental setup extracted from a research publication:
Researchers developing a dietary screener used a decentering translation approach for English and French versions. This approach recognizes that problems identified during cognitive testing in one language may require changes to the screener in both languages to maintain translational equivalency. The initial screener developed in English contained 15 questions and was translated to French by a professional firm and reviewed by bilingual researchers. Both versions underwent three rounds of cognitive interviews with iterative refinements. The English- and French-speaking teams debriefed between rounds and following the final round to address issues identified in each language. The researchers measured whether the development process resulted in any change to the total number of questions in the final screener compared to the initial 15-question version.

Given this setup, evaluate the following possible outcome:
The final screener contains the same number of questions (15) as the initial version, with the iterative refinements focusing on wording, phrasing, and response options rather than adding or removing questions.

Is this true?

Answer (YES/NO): NO